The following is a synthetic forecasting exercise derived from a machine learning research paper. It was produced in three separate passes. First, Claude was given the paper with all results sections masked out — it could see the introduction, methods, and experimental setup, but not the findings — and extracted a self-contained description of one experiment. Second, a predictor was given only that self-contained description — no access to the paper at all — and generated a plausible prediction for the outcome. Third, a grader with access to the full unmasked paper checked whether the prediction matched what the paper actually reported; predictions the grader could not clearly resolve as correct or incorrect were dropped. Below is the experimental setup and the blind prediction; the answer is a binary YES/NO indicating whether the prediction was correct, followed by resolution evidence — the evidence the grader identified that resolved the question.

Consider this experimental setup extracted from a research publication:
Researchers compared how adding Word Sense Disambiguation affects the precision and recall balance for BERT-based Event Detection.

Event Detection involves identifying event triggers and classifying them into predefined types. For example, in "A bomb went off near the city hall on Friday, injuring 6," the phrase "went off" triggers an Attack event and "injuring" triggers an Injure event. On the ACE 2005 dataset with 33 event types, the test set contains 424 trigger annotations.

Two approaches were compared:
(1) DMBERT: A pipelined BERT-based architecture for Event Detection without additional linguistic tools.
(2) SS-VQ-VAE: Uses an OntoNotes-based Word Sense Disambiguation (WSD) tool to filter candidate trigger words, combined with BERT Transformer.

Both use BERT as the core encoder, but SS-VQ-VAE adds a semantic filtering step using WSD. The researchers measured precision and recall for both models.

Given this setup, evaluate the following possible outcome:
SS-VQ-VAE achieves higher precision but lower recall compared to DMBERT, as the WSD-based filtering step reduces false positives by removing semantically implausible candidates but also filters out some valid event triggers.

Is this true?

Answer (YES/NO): NO